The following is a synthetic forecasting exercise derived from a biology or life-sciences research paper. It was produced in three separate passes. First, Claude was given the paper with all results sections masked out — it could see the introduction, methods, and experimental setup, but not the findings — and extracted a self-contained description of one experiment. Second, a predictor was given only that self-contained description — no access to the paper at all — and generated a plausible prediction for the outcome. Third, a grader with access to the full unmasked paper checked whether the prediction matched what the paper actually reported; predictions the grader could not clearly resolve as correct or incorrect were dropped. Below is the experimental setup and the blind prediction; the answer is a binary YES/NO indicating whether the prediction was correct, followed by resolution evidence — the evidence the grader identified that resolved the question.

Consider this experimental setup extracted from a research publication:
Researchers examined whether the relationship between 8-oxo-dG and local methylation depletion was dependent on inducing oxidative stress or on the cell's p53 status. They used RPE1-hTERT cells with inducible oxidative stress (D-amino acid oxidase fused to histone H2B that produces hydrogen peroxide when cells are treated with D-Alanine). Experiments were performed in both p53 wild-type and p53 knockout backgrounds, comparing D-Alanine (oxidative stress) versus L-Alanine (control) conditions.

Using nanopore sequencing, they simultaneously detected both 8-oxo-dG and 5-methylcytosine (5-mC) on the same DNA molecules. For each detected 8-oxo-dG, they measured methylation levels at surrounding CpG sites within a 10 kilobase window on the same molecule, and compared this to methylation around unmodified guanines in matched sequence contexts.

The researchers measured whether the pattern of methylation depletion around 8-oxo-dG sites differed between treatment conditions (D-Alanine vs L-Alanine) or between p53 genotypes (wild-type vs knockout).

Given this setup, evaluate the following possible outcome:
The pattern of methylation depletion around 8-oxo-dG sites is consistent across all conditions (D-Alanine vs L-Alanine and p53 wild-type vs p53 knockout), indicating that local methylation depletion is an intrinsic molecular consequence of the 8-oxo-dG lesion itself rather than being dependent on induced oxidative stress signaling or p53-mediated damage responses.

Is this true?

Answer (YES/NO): YES